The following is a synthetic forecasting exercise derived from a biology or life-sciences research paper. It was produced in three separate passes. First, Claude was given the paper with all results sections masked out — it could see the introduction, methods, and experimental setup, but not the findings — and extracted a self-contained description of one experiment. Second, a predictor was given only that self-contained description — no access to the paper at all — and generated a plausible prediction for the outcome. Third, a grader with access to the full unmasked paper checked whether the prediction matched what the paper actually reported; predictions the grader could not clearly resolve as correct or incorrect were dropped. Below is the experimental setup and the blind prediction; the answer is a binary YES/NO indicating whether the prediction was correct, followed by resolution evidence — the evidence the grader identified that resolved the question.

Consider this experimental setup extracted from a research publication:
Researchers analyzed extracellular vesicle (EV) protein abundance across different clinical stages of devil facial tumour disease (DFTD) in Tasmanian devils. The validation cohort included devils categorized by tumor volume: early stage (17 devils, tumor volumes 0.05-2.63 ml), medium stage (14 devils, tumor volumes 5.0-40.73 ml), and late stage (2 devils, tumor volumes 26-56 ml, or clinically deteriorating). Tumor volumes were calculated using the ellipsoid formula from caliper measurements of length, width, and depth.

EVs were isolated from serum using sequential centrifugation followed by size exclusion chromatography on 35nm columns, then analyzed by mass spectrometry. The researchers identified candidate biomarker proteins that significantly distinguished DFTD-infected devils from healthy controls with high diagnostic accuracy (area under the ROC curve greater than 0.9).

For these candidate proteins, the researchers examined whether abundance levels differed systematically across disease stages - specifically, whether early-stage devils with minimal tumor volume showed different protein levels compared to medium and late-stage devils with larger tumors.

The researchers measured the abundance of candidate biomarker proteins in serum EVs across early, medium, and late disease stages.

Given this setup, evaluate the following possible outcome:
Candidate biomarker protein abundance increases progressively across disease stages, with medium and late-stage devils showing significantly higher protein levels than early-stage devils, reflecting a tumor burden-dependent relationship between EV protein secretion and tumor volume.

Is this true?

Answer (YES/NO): NO